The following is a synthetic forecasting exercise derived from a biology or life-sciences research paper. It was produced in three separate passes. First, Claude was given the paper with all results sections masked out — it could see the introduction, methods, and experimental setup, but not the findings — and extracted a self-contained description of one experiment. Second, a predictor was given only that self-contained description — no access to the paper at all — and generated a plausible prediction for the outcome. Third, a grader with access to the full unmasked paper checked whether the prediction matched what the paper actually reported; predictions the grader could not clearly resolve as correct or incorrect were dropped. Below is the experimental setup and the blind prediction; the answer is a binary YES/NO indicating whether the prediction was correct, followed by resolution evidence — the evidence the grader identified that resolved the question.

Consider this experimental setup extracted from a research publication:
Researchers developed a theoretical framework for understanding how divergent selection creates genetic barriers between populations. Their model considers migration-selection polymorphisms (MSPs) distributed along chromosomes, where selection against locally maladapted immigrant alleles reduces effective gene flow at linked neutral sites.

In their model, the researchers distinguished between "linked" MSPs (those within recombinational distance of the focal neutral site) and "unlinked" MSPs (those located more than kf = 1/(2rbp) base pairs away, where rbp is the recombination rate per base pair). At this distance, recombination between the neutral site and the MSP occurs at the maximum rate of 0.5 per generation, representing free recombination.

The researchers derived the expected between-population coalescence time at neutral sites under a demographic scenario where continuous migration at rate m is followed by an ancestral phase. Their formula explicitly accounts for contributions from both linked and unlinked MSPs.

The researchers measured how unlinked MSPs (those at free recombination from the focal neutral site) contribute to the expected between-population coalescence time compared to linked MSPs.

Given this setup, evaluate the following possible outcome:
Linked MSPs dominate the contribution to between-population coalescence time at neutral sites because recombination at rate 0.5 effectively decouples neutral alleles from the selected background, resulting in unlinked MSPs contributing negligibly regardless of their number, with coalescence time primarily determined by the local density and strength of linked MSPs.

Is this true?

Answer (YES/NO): NO